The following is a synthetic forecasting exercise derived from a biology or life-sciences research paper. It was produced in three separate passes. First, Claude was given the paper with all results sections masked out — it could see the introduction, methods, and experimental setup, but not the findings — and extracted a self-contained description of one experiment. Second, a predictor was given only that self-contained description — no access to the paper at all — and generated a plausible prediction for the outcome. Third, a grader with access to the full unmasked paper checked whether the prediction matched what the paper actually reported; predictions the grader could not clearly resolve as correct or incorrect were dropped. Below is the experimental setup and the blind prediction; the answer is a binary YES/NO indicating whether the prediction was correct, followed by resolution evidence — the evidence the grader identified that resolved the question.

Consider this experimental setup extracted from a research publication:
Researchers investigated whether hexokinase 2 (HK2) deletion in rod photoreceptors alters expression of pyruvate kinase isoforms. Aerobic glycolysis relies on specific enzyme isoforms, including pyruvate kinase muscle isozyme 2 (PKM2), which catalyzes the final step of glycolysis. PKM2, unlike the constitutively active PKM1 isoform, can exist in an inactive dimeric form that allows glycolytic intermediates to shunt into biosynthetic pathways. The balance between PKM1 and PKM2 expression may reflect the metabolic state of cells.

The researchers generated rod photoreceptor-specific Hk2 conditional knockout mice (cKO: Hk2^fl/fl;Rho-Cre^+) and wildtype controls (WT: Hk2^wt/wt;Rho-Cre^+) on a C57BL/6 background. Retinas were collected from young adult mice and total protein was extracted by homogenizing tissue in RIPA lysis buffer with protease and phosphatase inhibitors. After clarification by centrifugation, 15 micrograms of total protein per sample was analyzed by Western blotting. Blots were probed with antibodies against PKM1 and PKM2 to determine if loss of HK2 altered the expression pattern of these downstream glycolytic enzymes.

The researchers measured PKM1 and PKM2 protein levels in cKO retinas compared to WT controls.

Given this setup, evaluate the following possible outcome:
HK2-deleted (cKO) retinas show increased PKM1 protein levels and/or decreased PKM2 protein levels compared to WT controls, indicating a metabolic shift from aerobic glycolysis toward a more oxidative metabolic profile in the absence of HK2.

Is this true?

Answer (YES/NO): NO